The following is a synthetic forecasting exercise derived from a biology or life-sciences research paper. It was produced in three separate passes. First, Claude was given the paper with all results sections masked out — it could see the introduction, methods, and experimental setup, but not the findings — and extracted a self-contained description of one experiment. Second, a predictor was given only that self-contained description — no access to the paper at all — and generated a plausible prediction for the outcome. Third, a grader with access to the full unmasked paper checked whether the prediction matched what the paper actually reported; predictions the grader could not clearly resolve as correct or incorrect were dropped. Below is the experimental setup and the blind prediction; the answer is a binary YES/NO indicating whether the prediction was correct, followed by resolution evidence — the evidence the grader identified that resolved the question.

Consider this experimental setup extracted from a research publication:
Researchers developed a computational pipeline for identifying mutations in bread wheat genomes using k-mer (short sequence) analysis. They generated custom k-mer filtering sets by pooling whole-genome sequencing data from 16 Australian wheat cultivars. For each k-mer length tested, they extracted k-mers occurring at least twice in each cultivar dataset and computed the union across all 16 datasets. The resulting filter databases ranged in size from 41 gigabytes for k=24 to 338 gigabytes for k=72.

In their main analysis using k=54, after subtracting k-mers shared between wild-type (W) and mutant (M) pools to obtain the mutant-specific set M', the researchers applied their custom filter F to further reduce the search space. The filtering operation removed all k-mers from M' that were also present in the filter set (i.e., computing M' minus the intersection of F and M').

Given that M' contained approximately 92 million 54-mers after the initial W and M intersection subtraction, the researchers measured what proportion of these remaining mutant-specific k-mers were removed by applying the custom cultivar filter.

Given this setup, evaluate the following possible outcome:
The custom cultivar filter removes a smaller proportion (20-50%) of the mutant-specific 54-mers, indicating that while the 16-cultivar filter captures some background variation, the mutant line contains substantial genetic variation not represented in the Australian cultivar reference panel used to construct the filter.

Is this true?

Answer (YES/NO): NO